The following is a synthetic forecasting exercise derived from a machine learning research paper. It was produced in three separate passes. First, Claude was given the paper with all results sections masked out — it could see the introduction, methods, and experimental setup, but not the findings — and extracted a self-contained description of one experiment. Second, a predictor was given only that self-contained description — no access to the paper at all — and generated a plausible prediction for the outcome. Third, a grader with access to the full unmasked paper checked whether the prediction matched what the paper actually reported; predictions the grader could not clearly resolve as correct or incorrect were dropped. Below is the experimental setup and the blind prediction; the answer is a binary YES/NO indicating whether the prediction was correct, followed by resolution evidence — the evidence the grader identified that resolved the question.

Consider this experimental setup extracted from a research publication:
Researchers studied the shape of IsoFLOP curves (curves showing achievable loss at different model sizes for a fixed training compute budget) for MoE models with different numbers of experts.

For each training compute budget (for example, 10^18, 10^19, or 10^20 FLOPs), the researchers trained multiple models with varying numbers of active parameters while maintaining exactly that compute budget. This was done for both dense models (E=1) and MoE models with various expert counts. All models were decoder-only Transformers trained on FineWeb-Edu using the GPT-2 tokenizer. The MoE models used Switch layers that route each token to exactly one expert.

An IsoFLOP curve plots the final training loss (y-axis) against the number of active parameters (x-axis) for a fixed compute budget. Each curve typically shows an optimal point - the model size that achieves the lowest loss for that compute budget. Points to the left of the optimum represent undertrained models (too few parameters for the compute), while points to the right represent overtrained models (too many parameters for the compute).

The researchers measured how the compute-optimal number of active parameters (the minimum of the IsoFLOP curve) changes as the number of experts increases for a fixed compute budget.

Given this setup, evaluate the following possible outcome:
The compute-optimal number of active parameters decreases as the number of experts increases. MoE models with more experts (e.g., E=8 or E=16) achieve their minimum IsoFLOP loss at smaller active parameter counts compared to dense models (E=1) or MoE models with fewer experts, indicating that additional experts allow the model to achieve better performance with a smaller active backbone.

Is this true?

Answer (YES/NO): YES